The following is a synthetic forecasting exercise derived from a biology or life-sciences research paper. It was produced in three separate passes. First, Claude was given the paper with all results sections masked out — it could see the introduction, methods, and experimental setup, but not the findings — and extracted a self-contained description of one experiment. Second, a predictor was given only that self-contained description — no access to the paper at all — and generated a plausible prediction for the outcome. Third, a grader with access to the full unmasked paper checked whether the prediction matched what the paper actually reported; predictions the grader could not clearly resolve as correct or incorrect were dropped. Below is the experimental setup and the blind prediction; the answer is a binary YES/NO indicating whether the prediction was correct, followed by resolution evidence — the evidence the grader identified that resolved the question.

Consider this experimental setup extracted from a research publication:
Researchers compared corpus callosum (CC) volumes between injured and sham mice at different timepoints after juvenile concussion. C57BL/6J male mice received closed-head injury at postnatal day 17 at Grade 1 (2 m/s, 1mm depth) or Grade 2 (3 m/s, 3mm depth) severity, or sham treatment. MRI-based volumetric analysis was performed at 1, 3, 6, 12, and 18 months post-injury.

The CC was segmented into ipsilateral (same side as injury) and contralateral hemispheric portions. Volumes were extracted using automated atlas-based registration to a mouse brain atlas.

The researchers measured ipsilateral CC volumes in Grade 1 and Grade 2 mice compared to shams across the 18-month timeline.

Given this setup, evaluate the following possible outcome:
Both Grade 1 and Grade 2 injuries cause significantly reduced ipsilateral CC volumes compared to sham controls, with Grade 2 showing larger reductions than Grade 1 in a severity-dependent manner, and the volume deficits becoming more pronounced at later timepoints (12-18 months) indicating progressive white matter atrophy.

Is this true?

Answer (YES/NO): NO